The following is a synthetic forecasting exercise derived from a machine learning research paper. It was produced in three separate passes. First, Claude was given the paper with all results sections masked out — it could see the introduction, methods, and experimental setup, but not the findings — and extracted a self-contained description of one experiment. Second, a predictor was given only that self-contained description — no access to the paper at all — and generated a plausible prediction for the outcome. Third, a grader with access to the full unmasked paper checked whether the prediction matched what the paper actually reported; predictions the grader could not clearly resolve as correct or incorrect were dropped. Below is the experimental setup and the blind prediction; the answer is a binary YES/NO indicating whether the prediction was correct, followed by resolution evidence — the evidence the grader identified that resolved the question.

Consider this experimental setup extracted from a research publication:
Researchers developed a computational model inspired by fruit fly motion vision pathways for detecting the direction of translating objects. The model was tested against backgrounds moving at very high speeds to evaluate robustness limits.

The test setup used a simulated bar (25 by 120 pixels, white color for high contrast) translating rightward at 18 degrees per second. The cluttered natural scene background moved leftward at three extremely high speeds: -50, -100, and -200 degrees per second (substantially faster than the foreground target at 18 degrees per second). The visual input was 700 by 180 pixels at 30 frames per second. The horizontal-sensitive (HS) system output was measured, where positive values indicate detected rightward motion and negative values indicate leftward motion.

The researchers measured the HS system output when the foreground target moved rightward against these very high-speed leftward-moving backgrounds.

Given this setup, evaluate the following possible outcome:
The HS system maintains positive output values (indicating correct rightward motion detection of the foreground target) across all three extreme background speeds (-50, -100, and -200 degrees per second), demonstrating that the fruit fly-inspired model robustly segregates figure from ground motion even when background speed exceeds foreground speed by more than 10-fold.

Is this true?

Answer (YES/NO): NO